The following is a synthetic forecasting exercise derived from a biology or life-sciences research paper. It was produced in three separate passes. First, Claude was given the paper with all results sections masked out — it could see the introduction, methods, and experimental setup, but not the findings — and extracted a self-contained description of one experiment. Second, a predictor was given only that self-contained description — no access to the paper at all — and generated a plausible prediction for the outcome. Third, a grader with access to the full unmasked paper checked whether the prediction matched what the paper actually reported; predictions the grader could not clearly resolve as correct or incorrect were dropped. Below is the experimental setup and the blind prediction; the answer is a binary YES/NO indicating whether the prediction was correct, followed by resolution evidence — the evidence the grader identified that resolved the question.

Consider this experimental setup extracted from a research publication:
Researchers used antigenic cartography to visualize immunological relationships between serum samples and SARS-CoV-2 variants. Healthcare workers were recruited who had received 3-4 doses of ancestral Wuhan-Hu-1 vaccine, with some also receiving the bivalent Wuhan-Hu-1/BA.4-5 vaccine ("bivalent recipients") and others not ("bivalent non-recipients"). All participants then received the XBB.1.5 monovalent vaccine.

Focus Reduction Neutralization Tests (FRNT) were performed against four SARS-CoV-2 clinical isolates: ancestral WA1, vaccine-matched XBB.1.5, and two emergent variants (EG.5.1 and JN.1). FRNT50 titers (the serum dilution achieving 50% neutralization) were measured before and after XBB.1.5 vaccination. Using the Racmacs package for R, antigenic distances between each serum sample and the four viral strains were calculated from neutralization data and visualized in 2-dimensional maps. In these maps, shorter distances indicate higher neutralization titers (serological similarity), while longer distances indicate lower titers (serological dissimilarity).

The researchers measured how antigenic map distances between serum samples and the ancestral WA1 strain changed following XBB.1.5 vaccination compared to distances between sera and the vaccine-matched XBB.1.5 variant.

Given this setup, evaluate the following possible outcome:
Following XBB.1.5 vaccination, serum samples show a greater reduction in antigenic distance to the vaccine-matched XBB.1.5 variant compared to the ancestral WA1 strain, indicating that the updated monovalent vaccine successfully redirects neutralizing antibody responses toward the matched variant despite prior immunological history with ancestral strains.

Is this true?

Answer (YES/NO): YES